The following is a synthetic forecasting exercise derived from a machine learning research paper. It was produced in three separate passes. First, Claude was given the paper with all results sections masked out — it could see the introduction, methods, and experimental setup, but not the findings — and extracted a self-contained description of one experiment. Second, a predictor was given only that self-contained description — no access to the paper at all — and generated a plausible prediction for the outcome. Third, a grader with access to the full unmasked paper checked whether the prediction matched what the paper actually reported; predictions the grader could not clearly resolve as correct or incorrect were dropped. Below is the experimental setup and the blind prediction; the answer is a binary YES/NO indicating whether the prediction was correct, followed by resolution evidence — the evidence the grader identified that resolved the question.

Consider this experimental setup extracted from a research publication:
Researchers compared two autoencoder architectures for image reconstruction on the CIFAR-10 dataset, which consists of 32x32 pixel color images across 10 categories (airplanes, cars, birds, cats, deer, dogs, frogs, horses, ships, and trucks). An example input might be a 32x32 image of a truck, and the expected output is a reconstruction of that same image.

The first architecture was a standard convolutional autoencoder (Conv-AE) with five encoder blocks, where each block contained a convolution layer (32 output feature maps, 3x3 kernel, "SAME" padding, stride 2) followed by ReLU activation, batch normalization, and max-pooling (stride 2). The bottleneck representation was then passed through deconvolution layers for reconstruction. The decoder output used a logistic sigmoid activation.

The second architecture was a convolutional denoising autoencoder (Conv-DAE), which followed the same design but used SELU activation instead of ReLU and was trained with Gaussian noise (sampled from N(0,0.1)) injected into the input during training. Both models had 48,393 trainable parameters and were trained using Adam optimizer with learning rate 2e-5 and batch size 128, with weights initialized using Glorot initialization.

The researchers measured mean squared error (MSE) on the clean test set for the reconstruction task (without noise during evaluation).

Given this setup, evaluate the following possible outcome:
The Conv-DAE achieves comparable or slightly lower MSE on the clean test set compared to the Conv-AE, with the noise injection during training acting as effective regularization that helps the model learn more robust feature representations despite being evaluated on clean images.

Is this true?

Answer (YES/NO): NO